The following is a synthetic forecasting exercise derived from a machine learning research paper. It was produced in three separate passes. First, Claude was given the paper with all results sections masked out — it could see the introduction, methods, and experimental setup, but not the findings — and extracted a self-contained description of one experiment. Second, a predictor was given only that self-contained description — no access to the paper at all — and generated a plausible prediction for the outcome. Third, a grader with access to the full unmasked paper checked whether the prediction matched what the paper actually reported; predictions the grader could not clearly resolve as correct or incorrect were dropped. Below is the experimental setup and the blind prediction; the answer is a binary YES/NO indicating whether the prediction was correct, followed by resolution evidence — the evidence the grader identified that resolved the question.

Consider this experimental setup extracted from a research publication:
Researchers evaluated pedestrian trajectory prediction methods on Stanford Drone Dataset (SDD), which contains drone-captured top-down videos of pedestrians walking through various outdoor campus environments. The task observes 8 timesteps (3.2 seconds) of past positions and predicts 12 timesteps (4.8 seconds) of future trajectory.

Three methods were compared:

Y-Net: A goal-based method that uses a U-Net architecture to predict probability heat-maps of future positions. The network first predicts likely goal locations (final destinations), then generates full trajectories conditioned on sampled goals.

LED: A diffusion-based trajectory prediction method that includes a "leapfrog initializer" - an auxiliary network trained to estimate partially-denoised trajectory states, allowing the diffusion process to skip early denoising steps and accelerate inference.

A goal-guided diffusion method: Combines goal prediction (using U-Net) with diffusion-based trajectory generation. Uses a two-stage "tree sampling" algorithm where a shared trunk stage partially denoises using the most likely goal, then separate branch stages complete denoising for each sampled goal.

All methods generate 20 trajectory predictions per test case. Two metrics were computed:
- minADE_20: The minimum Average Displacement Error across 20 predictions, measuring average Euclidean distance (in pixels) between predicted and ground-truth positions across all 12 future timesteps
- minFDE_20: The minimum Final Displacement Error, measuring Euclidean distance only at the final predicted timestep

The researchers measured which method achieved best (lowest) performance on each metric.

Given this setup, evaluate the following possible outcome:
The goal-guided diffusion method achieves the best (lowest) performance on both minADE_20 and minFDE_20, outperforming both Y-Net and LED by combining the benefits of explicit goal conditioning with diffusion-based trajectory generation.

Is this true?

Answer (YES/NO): NO